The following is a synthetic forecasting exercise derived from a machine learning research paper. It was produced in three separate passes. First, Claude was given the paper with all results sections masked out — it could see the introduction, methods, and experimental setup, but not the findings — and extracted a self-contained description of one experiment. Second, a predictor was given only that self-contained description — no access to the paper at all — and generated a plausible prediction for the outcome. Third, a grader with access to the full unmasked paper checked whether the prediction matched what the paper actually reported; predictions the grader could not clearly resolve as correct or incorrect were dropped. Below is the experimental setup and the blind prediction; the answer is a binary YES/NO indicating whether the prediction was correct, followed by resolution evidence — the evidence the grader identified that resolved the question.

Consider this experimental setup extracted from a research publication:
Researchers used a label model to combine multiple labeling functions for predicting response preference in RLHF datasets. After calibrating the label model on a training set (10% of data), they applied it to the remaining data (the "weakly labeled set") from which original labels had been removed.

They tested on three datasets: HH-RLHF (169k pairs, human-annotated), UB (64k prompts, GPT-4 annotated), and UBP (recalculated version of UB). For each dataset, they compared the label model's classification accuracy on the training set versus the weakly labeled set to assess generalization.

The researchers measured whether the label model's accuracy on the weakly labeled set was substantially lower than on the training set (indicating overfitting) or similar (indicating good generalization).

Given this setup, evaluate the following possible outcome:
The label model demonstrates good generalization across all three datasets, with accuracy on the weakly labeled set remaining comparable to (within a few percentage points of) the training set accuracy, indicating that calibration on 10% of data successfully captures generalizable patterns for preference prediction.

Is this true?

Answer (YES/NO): YES